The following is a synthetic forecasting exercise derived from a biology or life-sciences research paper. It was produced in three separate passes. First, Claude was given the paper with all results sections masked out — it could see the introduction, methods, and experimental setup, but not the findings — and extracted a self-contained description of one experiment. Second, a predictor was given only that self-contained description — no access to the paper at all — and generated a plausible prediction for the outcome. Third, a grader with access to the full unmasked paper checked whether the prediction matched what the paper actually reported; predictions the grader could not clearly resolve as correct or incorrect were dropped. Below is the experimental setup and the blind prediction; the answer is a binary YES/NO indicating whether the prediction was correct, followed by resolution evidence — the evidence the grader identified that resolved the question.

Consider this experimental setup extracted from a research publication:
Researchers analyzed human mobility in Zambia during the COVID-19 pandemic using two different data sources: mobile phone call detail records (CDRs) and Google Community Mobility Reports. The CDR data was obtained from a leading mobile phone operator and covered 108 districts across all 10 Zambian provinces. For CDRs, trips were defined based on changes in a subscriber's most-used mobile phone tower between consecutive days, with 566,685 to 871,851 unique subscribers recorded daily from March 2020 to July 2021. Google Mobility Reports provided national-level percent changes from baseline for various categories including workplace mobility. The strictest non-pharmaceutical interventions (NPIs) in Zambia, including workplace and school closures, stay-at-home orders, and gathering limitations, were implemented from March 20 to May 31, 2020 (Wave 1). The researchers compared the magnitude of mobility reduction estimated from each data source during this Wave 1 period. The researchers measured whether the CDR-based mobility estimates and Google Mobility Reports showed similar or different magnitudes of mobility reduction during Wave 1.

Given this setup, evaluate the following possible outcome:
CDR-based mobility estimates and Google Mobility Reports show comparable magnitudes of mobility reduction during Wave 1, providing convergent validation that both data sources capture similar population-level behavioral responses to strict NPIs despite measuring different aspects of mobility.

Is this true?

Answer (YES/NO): NO